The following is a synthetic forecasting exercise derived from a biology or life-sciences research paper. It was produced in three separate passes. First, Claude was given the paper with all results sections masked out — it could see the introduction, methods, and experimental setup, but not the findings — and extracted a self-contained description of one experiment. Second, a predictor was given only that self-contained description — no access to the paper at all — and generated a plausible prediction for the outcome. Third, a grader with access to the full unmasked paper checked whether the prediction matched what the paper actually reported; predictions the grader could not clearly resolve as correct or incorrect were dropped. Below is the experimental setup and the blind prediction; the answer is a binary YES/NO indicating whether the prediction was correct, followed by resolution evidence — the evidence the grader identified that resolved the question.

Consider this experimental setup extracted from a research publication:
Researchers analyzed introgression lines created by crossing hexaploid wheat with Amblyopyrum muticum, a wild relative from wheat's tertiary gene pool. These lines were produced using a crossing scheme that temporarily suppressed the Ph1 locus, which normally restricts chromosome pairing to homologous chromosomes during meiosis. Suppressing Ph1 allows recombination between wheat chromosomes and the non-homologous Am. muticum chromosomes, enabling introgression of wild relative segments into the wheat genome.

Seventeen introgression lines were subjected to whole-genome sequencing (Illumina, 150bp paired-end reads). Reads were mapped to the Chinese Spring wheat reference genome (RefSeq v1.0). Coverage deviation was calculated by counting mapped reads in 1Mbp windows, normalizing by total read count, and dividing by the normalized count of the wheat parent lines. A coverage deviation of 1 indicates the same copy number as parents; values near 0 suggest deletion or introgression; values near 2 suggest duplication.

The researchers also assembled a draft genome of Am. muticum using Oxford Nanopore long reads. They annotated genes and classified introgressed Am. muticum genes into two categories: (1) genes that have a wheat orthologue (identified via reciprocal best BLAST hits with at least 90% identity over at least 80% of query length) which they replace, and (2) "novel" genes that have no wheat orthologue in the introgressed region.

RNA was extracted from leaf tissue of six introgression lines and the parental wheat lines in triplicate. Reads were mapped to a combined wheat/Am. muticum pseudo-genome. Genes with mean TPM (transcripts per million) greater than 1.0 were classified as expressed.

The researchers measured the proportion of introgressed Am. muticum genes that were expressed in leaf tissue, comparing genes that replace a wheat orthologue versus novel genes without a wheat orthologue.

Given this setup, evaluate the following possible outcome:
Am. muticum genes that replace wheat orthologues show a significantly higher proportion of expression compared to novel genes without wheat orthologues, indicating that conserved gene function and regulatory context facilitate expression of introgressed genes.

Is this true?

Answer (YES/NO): YES